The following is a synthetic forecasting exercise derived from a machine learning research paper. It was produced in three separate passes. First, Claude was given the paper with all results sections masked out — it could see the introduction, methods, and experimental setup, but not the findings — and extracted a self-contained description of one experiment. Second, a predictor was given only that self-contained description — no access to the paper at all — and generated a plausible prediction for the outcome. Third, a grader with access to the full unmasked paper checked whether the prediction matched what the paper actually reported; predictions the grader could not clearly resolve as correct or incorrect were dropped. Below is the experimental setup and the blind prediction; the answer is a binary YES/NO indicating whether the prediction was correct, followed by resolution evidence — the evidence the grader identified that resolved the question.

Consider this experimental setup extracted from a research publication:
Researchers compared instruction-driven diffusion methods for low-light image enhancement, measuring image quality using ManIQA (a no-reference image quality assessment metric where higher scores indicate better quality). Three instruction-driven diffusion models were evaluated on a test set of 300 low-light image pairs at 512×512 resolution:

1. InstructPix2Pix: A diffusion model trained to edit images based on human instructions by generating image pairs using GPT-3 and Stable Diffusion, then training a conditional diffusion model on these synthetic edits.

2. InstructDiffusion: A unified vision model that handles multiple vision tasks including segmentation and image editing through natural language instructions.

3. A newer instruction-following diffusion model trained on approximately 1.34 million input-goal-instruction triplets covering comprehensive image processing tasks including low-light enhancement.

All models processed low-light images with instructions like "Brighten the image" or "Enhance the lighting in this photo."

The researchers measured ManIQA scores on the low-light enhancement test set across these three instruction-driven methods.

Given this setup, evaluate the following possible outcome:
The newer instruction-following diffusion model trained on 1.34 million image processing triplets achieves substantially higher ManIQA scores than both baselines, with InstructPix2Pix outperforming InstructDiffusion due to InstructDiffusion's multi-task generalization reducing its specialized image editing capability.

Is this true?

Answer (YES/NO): NO